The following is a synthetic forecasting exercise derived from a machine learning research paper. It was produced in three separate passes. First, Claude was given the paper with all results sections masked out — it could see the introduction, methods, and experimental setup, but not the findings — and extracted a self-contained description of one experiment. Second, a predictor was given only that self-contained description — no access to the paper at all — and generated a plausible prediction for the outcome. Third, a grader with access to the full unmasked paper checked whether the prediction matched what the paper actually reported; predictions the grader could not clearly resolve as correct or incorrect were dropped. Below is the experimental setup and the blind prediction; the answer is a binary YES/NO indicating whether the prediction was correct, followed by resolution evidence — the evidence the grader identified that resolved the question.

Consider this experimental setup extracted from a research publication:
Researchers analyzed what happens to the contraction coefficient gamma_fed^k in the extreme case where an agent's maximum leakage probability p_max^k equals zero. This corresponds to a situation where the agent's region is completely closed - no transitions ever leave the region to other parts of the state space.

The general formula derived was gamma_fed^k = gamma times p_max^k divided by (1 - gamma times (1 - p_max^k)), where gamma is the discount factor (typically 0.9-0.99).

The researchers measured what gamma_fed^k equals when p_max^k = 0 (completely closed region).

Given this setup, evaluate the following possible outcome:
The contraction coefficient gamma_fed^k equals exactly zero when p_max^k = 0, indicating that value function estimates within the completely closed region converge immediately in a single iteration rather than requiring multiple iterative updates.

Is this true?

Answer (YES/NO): YES